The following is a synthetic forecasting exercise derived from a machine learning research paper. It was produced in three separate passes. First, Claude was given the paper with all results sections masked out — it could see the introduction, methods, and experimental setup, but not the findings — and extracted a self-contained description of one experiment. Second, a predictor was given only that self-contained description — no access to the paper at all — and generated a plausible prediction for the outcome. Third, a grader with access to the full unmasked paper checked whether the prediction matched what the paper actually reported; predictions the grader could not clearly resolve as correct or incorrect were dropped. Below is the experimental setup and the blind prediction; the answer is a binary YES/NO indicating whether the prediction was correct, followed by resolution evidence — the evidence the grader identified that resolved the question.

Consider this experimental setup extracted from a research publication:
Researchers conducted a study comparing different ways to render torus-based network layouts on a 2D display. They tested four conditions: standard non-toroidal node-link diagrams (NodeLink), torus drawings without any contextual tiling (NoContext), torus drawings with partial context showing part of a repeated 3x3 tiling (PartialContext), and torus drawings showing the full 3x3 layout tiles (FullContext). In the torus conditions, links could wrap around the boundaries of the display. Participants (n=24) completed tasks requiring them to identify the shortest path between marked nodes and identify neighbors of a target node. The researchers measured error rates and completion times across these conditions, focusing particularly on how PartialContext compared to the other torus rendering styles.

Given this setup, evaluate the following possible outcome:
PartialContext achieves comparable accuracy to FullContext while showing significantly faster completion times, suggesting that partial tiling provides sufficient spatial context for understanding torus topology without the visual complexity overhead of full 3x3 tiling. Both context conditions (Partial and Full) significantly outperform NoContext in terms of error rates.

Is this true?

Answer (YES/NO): NO